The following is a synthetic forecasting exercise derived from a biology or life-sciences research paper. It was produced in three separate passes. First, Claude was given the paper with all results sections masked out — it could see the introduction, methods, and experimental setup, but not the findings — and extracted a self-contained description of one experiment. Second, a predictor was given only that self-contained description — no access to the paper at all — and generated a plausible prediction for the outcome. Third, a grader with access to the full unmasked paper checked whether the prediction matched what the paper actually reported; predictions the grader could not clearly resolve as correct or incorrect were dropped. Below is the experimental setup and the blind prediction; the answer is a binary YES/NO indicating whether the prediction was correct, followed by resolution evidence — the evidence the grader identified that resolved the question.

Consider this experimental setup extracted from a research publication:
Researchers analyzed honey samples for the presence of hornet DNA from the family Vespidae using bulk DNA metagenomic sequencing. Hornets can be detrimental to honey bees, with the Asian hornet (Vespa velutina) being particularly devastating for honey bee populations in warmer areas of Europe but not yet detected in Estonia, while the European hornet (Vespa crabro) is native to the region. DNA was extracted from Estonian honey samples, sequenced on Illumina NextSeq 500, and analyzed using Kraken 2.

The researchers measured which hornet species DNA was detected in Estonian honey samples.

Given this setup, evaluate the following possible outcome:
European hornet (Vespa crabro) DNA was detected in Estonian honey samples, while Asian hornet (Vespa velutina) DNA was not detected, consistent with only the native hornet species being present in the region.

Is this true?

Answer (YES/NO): YES